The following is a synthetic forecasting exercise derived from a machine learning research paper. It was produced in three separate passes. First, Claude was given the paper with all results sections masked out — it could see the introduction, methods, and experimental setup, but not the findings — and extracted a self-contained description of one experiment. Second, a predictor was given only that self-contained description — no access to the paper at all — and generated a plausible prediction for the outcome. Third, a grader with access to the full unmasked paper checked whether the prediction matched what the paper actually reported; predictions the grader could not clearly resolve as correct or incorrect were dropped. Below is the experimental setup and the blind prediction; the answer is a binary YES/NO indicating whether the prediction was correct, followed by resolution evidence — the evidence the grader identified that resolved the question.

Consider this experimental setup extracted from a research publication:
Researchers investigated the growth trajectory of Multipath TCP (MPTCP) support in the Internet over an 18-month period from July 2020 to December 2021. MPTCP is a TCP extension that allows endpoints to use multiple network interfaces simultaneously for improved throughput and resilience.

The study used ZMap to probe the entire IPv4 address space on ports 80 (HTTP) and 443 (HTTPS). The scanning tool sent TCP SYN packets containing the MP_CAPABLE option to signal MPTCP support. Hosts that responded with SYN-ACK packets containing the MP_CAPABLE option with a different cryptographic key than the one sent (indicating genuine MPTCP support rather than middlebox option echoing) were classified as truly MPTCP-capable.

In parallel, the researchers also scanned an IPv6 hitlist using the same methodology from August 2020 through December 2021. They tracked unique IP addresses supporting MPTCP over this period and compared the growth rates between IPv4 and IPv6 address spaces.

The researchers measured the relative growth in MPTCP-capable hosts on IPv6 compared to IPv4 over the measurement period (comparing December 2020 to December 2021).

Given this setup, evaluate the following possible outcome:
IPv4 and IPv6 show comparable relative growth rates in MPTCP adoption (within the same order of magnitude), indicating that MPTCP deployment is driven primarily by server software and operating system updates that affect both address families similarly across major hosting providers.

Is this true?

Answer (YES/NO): NO